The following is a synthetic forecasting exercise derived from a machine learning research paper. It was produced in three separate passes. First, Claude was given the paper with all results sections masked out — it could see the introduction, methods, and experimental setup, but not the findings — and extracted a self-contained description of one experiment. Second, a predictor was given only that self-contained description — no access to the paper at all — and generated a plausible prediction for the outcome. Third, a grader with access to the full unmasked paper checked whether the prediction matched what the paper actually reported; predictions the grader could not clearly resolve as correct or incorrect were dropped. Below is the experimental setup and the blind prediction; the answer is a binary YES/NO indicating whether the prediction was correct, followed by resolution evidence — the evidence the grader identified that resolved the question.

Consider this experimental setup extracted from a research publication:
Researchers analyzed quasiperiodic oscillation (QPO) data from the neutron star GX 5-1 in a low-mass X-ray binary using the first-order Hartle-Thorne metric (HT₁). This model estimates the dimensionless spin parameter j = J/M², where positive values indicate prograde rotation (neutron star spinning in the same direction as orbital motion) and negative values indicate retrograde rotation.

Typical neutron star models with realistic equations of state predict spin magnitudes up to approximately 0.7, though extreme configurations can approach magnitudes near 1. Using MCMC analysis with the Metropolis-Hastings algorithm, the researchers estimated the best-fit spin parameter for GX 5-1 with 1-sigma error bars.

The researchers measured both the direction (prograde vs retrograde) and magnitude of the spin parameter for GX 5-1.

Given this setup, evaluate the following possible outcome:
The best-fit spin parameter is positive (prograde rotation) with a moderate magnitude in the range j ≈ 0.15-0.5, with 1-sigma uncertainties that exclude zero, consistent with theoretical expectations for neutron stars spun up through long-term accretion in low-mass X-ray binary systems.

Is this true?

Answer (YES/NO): NO